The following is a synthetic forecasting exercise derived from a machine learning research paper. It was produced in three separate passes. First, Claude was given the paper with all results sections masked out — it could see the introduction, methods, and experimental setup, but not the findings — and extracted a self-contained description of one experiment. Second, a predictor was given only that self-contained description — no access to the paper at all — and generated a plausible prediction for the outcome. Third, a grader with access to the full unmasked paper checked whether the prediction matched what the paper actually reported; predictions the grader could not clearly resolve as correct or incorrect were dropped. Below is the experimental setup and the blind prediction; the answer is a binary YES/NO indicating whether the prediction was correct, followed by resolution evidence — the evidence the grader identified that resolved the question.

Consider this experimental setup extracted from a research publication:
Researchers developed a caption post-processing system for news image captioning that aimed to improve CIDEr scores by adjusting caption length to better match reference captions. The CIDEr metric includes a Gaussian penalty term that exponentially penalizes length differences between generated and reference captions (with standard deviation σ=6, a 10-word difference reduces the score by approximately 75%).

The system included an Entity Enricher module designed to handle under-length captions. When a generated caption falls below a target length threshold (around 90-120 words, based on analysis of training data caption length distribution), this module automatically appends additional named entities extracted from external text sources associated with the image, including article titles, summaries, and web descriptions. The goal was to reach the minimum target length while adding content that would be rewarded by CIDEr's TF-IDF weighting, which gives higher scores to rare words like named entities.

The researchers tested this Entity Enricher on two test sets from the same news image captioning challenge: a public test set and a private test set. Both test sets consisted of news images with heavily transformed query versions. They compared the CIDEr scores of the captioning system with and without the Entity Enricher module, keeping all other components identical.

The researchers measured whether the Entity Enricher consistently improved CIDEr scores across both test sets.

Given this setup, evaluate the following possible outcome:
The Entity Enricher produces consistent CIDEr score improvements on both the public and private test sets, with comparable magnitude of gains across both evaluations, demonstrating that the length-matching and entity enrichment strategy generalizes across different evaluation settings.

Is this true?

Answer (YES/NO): NO